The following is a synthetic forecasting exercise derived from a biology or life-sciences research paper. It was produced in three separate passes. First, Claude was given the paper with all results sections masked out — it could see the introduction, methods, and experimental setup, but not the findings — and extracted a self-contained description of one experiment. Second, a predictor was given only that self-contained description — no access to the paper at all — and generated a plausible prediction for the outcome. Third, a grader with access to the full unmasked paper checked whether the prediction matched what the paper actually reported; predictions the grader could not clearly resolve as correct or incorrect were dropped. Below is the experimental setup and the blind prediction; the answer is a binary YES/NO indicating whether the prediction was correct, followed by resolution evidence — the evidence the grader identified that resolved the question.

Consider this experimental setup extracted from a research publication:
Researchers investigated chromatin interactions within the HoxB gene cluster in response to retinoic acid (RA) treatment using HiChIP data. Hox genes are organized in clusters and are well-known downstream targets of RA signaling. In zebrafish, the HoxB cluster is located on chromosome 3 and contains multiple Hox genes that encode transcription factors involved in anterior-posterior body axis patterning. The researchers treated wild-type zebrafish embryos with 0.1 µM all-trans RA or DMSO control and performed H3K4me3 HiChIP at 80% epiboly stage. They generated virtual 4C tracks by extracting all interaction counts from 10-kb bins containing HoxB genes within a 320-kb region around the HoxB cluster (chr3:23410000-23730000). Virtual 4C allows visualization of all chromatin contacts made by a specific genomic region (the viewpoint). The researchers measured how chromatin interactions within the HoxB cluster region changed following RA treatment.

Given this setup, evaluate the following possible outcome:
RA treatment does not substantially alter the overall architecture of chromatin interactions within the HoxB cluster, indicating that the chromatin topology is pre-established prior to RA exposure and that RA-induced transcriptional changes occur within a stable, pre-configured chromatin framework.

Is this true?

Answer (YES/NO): NO